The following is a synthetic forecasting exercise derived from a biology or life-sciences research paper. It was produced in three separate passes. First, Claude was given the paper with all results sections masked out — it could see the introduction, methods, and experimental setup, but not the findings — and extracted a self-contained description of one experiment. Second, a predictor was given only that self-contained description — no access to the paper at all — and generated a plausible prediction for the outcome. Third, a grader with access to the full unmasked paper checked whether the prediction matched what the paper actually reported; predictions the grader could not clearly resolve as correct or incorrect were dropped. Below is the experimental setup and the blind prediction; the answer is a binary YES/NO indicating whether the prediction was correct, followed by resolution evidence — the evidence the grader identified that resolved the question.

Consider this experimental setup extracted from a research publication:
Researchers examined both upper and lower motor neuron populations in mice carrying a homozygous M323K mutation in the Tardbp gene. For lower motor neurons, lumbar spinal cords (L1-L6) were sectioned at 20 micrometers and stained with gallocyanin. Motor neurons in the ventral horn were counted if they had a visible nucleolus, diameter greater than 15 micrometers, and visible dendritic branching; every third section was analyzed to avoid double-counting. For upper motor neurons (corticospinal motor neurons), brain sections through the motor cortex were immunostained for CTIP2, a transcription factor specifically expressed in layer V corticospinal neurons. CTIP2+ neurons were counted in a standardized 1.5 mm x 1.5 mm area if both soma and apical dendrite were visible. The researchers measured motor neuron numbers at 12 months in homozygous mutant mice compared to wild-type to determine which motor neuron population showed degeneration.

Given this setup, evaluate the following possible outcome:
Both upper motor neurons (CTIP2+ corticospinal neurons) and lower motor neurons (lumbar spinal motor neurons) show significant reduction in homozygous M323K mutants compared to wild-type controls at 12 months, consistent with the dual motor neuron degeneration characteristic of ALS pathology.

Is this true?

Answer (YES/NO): NO